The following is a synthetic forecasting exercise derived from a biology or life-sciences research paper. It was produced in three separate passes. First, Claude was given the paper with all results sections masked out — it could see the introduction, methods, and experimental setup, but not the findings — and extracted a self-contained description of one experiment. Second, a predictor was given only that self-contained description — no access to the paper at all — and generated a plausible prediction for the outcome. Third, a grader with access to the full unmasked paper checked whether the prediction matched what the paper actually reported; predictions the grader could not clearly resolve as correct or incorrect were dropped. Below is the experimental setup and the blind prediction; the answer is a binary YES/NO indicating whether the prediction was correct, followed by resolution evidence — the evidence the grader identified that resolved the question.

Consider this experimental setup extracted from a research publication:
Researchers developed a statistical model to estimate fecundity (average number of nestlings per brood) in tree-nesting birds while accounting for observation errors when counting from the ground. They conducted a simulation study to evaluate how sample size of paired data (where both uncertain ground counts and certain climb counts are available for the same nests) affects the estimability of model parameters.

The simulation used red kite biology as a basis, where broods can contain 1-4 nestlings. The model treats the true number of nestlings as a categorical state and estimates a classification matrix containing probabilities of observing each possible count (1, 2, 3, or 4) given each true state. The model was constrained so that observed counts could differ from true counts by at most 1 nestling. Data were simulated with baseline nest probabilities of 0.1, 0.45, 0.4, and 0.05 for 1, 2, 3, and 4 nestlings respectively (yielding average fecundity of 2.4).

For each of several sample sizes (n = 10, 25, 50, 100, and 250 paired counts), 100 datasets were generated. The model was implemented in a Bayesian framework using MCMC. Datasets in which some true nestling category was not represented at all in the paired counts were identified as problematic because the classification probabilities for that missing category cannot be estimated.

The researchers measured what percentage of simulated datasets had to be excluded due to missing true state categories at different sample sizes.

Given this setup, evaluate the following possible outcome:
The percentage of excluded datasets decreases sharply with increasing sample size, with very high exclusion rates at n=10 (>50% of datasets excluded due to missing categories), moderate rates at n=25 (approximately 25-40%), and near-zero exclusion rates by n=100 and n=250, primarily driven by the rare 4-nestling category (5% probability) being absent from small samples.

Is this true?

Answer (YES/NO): NO